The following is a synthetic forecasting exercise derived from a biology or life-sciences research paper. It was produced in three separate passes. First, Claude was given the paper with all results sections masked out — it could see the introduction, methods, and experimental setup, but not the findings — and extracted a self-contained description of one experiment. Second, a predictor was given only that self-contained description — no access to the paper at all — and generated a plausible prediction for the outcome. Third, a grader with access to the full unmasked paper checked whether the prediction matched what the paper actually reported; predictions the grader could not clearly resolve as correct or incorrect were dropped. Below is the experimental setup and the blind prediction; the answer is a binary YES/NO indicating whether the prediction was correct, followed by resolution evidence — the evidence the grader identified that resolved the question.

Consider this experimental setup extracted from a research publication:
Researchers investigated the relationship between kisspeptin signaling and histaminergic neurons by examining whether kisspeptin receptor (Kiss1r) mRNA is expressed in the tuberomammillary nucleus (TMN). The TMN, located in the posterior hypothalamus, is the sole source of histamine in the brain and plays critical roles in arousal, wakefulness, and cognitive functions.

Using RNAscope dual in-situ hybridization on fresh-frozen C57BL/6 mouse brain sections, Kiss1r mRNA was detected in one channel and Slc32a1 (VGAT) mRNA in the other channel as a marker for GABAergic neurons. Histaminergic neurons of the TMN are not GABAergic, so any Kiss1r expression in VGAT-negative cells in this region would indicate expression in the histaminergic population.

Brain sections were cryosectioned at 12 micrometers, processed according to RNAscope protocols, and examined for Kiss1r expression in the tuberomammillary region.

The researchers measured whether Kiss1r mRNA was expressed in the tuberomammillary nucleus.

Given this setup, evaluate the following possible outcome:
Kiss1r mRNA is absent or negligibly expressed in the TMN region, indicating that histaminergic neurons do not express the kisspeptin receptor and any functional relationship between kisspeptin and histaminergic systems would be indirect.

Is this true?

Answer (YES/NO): NO